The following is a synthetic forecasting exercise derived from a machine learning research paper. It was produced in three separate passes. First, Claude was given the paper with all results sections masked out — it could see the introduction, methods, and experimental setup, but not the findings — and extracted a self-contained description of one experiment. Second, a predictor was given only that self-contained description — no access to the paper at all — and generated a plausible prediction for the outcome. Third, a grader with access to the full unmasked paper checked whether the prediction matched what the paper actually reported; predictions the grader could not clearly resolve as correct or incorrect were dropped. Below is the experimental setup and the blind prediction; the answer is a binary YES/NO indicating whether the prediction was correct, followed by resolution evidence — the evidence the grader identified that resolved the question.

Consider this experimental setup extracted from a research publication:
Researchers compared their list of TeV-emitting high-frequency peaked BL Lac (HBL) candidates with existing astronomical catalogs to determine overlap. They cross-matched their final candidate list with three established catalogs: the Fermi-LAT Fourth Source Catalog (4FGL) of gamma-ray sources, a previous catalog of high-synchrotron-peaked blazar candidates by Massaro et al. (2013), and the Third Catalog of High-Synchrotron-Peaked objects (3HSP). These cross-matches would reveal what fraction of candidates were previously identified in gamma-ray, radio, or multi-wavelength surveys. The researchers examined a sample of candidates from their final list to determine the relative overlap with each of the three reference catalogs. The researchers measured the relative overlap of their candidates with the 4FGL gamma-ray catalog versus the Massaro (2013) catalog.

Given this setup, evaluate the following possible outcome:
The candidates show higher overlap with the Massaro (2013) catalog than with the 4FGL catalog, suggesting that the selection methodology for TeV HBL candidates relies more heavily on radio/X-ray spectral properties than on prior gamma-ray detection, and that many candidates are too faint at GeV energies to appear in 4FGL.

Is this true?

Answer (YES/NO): NO